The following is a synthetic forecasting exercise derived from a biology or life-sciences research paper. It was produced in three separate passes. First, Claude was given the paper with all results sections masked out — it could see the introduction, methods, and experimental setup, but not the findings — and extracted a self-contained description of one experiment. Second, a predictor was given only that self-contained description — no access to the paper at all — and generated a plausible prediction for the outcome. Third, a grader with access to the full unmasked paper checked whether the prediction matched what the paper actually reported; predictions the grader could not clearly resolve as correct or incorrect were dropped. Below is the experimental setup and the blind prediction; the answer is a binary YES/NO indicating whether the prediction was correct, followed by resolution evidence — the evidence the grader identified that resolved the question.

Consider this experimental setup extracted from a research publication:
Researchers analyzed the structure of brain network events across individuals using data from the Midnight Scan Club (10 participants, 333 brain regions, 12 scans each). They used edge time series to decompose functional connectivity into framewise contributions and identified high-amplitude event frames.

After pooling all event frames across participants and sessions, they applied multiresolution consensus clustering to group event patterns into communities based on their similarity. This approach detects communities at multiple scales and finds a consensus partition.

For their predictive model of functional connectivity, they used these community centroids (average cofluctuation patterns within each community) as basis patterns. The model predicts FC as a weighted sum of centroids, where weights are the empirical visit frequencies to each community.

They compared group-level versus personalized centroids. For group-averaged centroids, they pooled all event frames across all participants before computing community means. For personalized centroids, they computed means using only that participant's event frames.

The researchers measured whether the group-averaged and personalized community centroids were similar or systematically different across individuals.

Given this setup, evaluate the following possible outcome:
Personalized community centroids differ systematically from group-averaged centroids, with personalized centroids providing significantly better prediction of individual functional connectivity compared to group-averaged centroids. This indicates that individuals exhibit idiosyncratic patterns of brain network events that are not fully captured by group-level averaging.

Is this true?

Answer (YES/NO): YES